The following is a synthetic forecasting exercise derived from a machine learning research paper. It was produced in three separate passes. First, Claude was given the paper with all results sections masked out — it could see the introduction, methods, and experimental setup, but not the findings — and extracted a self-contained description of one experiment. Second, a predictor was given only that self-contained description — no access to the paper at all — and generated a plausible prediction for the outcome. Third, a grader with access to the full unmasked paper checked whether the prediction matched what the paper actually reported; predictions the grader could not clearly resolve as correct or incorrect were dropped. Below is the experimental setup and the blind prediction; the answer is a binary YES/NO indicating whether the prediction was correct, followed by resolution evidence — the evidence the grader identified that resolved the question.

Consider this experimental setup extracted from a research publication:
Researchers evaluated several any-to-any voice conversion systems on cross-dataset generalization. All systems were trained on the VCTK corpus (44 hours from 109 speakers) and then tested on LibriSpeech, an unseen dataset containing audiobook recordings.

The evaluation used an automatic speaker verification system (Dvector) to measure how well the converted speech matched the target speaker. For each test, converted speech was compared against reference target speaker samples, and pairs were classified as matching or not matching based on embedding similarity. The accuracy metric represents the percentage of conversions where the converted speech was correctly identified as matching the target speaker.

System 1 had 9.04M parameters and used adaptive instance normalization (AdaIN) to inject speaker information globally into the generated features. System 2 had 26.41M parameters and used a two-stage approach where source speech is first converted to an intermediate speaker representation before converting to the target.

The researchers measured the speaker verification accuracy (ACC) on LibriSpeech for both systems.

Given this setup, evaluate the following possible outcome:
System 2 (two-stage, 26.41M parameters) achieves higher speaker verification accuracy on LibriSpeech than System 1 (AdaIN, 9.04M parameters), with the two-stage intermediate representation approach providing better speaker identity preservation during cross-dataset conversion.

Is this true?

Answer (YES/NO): NO